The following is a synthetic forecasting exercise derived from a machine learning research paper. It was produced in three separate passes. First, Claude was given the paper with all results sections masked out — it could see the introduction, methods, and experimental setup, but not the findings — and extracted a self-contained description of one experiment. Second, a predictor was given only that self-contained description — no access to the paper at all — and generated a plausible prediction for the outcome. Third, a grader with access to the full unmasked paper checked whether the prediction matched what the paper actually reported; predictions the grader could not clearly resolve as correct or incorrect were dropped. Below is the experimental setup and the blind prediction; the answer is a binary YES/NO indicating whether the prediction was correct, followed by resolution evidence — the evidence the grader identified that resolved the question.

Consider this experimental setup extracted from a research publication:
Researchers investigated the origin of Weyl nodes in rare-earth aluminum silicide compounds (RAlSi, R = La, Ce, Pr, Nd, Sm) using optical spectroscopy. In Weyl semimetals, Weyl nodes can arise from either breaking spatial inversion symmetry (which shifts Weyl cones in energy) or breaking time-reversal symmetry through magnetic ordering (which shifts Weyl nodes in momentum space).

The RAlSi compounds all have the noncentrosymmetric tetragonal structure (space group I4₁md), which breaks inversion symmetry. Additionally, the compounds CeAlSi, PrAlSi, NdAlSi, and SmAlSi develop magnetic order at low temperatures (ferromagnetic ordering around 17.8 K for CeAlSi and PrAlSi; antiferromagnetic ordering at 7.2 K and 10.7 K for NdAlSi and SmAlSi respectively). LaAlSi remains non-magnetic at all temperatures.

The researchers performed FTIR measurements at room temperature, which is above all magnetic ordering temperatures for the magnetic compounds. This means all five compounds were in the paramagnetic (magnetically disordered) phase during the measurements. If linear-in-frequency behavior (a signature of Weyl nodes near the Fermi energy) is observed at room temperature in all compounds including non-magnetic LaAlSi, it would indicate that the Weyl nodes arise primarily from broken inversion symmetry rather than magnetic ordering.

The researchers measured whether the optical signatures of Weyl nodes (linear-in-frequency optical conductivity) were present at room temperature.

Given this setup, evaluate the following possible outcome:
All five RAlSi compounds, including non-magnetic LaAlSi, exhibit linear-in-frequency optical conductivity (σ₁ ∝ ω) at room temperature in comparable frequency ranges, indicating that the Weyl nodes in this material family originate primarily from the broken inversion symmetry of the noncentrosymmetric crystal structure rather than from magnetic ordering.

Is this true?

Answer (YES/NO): YES